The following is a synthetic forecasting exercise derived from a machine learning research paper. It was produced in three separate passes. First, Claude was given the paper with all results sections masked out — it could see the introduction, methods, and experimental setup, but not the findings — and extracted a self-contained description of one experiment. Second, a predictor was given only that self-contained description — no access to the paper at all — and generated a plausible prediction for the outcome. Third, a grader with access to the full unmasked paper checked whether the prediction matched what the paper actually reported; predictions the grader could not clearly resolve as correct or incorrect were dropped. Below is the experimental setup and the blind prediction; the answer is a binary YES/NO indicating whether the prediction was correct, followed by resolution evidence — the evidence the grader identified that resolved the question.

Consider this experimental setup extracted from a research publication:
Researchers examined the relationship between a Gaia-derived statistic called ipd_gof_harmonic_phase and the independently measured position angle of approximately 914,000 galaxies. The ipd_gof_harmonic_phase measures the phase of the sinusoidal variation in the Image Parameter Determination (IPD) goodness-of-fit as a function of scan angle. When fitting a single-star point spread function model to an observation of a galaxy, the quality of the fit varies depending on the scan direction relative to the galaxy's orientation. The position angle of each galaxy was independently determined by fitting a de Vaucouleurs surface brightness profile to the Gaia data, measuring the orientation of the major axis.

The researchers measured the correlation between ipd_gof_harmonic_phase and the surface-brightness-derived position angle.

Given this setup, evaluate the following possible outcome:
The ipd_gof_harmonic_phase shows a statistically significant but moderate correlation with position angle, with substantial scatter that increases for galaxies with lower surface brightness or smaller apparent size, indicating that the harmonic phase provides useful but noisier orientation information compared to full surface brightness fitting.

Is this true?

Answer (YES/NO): NO